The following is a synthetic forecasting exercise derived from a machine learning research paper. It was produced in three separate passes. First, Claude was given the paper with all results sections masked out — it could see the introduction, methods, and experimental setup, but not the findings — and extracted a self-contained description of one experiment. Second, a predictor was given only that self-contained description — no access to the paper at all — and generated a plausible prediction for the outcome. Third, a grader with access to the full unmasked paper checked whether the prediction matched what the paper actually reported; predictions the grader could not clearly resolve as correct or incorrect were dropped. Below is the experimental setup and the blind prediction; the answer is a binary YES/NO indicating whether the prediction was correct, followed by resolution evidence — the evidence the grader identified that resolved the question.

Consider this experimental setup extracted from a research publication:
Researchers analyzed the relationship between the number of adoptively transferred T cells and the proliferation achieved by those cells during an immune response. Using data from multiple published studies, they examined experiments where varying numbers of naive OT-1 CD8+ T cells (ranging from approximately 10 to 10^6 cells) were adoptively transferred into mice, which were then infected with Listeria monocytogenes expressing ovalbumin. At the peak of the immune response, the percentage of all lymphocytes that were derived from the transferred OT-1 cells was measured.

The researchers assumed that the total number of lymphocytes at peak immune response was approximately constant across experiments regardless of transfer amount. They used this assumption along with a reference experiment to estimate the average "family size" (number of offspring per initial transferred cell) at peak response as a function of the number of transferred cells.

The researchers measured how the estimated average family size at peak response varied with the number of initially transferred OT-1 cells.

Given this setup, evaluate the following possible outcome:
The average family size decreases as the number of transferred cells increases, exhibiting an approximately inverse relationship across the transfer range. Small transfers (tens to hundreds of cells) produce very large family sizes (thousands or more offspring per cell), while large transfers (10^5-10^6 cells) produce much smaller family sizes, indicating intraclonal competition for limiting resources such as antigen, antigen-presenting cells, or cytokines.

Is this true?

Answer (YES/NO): YES